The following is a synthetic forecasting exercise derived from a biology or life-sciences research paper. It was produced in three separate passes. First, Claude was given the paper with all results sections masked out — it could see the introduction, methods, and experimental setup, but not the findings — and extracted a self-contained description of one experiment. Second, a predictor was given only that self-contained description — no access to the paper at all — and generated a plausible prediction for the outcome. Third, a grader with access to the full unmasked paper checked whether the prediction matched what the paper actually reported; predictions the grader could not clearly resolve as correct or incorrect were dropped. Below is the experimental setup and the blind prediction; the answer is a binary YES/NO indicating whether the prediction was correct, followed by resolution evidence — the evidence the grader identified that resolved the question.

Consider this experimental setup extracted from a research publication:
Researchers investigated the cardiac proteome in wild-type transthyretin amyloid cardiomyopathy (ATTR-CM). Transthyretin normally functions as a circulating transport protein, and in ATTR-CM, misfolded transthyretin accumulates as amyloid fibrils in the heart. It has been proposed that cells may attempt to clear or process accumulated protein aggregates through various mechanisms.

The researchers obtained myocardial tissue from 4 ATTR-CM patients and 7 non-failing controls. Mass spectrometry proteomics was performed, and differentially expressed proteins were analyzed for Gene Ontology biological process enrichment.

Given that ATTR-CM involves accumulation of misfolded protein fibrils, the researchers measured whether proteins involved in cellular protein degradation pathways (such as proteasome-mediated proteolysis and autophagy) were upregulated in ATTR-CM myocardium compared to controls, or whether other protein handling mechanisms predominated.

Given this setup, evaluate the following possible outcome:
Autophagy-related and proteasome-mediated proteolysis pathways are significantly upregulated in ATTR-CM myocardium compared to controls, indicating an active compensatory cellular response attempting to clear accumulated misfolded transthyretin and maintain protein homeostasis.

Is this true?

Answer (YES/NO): NO